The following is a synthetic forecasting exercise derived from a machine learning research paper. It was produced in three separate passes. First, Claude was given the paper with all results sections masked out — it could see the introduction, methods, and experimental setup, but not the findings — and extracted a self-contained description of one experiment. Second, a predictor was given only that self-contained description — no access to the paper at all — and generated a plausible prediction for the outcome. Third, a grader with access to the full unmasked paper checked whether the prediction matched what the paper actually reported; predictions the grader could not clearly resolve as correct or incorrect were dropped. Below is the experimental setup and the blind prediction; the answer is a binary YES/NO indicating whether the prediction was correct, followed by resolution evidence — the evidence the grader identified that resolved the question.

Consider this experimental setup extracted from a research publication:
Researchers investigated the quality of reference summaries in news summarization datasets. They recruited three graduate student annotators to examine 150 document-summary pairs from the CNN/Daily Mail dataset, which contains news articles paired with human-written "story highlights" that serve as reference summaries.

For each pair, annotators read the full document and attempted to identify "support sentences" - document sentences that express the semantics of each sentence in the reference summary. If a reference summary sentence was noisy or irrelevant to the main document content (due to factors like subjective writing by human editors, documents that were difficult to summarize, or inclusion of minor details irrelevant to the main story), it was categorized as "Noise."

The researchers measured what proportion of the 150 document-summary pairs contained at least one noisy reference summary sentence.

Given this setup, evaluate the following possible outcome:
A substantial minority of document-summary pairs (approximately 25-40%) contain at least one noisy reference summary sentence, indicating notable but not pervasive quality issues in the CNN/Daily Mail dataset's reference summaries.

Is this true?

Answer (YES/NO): YES